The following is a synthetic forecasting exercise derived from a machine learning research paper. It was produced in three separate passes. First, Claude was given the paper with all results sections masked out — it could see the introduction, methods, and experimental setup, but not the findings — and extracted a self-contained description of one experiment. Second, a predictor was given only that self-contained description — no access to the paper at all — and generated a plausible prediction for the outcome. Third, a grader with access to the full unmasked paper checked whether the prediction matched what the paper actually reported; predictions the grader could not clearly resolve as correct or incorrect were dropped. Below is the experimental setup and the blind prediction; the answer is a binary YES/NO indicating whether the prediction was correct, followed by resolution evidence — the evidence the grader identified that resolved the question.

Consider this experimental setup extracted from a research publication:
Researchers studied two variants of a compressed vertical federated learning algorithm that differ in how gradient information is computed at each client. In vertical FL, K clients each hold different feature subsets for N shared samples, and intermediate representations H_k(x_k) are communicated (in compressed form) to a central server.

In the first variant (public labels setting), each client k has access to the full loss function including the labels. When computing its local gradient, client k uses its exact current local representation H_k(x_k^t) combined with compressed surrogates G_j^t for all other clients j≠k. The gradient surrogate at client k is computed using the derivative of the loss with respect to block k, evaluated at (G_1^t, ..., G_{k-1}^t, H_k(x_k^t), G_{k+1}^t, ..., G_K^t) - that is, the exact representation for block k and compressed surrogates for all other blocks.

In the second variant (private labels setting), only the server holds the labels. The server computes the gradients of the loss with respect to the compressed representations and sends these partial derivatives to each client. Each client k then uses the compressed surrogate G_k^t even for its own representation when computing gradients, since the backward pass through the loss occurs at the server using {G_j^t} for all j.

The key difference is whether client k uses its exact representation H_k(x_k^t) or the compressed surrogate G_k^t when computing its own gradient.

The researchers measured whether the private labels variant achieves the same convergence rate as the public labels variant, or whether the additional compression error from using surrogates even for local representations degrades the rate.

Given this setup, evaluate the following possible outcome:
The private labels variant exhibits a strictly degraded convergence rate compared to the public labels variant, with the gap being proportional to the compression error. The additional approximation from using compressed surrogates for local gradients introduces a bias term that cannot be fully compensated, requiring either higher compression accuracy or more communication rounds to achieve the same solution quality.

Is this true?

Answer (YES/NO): NO